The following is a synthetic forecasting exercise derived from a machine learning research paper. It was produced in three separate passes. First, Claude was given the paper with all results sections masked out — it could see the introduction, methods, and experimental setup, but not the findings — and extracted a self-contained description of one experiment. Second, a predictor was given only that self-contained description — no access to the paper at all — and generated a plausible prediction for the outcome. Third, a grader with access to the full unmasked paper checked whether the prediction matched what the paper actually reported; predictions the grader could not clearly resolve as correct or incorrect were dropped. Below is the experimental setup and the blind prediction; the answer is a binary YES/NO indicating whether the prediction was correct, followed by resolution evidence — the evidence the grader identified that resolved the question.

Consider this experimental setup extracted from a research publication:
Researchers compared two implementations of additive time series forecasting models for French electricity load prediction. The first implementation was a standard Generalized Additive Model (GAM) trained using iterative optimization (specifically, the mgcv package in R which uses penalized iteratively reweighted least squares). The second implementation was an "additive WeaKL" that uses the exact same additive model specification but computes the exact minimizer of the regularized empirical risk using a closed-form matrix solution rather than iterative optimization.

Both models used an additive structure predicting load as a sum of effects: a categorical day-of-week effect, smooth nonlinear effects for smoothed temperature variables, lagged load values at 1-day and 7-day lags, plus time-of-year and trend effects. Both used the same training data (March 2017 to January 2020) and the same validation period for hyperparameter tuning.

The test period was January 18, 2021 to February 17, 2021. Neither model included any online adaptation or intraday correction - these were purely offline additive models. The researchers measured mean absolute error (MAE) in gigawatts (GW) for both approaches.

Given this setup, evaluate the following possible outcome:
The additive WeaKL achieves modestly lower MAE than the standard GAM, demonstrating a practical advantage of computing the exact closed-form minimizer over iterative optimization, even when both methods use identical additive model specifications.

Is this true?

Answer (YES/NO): NO